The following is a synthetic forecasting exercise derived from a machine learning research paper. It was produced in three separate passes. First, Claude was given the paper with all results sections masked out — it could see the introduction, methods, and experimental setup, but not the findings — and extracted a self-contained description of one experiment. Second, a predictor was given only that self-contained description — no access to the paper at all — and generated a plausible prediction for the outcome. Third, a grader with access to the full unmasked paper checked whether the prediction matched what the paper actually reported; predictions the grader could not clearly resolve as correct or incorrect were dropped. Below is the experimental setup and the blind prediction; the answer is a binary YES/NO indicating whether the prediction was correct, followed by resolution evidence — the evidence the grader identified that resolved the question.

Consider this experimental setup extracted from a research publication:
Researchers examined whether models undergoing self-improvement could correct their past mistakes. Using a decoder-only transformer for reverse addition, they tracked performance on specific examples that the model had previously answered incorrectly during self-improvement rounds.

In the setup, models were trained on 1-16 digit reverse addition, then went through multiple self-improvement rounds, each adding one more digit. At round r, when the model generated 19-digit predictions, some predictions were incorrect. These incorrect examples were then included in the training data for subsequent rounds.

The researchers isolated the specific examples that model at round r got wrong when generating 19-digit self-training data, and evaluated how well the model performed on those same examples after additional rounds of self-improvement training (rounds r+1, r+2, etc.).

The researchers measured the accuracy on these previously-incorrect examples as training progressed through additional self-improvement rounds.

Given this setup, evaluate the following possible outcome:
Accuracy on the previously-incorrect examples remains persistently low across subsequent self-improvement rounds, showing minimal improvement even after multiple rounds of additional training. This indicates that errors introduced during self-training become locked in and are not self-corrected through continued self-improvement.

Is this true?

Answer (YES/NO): YES